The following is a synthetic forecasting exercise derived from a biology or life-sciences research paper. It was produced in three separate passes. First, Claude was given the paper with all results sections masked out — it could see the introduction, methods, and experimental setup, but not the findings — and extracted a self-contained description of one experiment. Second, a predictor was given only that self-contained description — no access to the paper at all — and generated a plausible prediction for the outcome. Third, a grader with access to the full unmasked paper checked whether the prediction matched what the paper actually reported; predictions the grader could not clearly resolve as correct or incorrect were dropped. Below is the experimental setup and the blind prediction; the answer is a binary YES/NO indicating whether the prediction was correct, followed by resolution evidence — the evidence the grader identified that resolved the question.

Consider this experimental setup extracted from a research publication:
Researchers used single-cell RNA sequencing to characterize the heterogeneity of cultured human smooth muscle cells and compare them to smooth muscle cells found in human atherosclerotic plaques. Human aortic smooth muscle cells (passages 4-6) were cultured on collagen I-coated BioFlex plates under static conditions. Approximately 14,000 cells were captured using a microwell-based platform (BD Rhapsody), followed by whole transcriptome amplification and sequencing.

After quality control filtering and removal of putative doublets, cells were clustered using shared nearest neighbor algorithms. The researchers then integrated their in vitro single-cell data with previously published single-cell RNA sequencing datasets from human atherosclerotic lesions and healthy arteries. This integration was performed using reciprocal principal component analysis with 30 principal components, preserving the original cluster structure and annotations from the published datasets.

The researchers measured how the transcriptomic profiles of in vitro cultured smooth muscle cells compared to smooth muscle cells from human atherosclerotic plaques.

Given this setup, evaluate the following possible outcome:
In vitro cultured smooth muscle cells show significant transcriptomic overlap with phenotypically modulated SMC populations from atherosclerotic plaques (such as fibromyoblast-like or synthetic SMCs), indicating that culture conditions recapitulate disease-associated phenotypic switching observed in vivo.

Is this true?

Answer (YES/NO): YES